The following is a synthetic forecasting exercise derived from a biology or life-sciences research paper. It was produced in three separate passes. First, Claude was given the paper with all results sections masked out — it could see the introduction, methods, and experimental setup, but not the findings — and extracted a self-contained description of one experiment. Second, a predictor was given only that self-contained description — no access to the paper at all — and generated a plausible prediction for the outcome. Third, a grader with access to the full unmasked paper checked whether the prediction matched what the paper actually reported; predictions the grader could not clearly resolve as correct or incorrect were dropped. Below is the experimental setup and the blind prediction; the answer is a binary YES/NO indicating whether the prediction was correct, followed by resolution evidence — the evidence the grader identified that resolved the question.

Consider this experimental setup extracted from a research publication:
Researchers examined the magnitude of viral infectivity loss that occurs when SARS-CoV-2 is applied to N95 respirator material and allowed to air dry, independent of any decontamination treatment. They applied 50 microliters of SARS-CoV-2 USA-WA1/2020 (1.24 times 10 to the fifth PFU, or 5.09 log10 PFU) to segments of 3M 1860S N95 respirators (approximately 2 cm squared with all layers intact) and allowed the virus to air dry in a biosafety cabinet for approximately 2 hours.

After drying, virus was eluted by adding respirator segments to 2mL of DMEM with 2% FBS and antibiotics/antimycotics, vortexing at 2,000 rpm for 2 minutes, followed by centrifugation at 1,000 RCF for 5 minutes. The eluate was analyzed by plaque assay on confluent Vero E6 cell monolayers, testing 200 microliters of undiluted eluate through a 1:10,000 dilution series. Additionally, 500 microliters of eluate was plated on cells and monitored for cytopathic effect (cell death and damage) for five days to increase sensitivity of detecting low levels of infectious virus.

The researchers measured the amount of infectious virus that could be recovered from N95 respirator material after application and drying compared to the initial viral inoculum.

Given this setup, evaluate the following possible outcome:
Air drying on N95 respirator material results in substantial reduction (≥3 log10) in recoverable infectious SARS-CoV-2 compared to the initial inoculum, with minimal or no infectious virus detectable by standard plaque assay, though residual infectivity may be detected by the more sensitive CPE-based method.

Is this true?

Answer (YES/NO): NO